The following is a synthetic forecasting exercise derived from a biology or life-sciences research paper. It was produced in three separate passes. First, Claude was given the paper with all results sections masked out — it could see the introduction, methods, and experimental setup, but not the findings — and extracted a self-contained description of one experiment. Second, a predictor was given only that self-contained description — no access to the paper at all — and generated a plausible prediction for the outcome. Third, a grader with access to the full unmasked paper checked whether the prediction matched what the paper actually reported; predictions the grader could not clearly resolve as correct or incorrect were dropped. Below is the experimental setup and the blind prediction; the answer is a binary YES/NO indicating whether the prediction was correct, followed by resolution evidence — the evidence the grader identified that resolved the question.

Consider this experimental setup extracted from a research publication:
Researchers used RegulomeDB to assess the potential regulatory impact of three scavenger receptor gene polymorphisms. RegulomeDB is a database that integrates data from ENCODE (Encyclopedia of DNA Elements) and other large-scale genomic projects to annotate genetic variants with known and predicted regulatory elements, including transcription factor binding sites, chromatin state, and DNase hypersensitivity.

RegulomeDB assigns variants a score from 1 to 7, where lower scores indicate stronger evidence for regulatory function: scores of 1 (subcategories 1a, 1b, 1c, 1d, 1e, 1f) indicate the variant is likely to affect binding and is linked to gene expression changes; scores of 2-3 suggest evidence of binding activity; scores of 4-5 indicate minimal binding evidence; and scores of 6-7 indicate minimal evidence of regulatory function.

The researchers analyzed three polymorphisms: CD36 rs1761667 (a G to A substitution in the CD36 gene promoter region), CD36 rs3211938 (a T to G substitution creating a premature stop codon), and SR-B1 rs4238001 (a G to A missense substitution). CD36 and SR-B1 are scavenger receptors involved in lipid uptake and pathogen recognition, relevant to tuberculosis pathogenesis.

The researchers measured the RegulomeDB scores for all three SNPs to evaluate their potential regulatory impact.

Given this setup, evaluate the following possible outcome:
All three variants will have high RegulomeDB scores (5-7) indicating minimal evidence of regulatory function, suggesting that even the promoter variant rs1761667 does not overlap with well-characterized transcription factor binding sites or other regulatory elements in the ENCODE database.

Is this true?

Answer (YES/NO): NO